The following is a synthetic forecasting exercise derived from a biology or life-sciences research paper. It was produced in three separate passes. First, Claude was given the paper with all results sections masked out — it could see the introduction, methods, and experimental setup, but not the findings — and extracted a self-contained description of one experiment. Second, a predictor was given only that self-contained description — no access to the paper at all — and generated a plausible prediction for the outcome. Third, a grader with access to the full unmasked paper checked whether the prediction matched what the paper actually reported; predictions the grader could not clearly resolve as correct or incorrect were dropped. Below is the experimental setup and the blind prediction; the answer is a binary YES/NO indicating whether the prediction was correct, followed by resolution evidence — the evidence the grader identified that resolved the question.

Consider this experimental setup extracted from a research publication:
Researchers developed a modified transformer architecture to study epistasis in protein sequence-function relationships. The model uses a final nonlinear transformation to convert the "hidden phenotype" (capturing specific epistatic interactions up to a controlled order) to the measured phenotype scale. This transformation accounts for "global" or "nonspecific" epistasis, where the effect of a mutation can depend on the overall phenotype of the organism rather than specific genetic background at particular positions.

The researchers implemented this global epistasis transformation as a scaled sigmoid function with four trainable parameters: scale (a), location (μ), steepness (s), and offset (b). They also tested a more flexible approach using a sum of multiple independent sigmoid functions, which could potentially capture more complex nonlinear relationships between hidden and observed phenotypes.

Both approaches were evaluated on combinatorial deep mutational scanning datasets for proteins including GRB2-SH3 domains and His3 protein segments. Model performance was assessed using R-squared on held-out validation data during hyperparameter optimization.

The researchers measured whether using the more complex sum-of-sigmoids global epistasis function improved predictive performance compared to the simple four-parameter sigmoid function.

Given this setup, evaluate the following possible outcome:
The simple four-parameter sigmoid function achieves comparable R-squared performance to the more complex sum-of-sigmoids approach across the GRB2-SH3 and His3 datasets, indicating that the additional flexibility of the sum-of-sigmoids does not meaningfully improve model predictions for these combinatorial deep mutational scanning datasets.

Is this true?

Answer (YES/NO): YES